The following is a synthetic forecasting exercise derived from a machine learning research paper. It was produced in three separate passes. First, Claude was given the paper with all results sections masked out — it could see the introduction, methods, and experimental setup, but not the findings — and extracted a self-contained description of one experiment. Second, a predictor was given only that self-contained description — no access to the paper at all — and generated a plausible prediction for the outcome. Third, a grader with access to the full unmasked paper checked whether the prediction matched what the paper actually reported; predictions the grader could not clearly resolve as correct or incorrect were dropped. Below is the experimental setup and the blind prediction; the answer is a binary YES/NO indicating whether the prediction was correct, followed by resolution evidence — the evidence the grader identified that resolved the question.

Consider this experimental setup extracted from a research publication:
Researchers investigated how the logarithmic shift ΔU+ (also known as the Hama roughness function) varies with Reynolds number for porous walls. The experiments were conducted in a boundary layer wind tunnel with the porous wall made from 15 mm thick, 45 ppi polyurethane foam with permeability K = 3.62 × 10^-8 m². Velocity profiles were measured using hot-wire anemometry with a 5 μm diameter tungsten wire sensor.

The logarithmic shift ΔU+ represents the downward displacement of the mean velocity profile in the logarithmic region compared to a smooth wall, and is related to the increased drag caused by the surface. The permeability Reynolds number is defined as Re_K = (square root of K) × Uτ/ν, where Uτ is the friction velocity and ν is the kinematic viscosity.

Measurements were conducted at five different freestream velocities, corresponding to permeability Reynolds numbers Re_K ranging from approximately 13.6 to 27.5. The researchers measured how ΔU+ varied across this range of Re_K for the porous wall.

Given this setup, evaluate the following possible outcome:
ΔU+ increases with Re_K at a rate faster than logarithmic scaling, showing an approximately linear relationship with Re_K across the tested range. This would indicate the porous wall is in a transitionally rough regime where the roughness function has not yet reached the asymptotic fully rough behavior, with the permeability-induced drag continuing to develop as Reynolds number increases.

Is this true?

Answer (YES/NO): NO